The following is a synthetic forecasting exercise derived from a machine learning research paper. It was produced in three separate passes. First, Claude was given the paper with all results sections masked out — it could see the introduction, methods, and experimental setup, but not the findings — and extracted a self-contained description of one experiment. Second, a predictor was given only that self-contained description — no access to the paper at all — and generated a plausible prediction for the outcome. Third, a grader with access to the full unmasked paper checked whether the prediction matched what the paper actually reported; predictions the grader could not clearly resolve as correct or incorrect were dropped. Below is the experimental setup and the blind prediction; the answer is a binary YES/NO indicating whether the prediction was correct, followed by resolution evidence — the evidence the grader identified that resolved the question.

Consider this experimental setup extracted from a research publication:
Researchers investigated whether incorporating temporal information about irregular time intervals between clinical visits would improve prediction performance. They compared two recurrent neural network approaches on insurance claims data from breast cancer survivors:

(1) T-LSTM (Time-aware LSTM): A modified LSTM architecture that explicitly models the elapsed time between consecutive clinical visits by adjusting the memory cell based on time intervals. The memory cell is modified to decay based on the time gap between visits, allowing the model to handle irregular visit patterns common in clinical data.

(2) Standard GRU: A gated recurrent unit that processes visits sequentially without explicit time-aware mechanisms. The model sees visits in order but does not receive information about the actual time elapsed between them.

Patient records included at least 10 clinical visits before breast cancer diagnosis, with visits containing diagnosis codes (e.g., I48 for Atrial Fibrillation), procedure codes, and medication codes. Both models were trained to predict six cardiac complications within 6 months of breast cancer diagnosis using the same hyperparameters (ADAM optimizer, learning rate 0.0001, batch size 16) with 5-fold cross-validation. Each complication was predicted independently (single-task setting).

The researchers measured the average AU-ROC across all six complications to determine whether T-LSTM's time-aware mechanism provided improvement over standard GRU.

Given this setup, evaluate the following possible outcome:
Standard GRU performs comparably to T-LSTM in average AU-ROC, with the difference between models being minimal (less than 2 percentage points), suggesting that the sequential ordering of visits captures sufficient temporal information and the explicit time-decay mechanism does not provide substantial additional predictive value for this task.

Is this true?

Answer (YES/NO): YES